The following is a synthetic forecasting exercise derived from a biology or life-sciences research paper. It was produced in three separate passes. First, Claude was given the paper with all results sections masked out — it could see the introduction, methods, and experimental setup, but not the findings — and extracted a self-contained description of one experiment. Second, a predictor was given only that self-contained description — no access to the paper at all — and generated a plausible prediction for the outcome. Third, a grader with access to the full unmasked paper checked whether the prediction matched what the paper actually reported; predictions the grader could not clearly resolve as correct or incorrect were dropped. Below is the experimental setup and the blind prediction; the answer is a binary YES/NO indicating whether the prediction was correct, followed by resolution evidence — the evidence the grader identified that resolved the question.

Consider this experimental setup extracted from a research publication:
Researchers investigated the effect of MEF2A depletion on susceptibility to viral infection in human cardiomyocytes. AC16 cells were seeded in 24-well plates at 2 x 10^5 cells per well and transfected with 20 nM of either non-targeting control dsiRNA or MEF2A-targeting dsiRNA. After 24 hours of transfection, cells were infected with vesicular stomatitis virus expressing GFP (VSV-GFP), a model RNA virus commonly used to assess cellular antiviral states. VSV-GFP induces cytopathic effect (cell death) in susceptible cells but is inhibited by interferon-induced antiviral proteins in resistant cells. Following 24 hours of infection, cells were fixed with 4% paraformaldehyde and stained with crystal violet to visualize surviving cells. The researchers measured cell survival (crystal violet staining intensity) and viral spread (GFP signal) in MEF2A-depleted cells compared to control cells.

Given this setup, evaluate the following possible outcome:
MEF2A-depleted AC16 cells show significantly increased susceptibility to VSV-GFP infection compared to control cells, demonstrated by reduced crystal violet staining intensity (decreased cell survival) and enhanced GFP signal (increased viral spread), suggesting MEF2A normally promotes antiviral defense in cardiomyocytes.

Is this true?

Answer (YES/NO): NO